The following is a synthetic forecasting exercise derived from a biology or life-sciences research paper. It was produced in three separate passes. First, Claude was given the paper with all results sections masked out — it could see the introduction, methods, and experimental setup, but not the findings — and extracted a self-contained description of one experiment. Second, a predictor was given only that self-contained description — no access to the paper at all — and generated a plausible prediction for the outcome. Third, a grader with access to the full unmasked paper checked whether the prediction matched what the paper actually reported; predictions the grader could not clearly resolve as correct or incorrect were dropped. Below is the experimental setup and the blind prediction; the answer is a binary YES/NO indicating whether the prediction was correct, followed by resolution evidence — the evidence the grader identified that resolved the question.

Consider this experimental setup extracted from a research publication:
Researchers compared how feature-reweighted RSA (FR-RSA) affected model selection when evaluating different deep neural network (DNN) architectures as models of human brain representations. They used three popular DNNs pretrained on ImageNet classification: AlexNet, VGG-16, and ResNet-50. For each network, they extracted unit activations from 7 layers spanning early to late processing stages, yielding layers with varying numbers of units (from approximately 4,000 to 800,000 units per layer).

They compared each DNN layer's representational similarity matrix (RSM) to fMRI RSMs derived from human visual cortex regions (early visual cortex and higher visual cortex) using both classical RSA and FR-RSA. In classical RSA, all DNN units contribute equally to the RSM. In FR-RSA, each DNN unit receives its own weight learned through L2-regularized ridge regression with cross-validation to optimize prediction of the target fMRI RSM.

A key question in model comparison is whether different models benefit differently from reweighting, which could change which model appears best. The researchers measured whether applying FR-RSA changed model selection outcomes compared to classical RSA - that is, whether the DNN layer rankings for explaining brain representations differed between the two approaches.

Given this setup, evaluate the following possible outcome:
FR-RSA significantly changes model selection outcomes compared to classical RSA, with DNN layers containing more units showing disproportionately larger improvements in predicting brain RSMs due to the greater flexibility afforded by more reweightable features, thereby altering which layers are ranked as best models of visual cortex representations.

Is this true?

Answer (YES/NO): NO